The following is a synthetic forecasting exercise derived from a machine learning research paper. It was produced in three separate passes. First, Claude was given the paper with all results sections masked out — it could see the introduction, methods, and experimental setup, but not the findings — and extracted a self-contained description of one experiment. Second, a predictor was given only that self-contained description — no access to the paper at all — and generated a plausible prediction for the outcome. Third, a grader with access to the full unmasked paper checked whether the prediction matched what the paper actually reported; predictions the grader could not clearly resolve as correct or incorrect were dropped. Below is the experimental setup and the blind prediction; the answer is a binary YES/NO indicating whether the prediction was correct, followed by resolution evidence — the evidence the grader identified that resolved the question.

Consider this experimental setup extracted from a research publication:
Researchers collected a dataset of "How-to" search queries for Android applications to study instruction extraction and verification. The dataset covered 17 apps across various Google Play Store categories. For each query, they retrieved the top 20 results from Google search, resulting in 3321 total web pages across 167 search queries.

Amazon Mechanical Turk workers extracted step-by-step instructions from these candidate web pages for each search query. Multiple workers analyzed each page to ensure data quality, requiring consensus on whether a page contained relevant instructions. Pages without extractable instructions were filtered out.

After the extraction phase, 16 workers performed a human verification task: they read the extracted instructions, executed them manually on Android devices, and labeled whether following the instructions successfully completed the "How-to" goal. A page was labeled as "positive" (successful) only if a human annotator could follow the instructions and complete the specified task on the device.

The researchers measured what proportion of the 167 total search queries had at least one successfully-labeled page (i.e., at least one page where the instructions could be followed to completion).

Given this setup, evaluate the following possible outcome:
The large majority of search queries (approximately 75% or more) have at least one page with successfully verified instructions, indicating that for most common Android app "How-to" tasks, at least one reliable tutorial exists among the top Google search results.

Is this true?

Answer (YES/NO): NO